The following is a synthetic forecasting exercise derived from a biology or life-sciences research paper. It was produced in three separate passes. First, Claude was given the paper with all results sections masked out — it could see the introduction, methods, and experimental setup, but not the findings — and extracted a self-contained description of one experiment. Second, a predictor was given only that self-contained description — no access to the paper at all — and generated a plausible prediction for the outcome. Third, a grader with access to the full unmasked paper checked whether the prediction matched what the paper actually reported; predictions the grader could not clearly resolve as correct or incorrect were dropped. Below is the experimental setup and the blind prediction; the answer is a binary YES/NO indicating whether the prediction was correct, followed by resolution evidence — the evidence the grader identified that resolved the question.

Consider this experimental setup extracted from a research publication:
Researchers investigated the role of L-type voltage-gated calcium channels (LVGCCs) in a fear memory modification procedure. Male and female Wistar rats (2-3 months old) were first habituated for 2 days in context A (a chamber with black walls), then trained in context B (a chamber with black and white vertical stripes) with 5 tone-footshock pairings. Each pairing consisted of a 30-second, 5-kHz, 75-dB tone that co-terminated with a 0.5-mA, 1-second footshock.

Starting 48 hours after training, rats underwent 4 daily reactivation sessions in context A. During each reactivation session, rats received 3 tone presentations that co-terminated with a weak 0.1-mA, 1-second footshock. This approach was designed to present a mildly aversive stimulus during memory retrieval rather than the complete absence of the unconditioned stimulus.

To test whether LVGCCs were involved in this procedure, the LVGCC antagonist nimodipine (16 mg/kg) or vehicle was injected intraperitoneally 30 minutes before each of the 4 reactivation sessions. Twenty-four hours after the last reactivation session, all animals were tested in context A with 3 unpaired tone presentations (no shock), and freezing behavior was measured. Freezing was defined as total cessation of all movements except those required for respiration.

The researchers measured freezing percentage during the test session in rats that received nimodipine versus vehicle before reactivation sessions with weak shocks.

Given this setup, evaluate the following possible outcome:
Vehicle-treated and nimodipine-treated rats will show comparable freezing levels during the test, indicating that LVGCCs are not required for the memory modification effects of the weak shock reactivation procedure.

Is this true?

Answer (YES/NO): YES